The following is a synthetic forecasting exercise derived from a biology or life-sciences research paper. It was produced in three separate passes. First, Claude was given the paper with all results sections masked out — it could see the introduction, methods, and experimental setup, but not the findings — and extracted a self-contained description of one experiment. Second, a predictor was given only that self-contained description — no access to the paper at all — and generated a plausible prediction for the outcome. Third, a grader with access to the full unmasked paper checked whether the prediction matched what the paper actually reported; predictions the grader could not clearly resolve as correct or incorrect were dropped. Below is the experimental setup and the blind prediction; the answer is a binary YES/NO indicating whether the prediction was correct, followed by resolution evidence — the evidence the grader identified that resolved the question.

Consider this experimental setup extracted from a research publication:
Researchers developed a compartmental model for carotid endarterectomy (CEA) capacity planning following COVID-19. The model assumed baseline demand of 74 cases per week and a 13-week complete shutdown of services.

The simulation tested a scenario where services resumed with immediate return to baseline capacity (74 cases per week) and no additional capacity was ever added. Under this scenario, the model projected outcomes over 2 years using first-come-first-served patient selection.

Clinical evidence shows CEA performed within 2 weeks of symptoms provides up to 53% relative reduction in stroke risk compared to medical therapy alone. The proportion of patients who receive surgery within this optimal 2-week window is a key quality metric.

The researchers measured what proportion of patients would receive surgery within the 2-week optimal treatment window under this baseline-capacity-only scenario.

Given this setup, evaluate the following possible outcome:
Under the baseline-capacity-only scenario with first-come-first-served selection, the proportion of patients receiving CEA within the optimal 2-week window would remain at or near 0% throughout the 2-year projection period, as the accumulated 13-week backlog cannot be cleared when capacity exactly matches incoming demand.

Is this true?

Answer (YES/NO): YES